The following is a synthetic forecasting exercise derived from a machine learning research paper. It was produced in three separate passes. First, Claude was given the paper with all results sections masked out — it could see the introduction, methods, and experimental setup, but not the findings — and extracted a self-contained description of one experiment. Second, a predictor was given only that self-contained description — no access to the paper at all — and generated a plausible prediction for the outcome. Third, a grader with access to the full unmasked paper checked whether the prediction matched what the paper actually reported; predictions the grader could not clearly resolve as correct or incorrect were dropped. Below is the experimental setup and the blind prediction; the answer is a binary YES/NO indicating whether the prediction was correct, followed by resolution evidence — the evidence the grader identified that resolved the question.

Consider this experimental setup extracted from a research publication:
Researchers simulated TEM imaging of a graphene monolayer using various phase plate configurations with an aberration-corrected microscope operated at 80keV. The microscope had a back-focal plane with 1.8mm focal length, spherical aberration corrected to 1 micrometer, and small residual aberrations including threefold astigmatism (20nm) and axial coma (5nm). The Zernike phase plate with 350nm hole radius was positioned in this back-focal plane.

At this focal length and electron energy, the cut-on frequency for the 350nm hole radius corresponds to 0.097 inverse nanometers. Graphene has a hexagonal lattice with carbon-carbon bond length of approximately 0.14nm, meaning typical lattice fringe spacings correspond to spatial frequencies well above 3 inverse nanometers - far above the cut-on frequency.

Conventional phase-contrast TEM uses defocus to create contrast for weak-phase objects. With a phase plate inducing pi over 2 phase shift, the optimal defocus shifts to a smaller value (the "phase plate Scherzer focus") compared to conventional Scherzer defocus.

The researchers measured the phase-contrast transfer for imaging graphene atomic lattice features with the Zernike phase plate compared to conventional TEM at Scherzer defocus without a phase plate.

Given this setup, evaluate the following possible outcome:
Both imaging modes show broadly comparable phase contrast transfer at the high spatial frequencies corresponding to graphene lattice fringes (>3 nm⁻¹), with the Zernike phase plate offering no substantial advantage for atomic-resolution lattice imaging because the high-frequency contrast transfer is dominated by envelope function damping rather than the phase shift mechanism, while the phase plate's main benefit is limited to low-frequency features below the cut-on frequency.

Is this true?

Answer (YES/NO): NO